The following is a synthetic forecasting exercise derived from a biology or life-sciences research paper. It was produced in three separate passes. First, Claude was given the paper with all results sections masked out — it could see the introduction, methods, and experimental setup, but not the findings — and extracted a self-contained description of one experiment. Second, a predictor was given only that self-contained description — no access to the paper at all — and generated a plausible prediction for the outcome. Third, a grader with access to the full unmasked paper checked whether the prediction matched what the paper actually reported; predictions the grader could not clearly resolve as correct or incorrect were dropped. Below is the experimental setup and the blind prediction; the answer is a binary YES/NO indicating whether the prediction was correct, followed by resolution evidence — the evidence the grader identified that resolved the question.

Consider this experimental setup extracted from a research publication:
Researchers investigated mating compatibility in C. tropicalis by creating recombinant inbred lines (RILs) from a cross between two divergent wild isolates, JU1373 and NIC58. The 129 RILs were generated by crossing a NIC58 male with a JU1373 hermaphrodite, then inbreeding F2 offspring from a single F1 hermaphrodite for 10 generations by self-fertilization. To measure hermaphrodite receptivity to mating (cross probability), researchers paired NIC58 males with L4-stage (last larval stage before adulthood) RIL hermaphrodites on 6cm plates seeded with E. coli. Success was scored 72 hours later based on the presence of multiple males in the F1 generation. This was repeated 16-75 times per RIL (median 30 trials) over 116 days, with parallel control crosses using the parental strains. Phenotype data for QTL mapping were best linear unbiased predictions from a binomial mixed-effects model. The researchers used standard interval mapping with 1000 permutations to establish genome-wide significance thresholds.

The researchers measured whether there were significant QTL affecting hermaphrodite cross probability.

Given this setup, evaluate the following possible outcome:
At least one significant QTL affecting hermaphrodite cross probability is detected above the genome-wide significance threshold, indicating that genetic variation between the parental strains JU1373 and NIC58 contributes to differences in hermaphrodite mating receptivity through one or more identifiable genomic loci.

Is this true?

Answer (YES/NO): YES